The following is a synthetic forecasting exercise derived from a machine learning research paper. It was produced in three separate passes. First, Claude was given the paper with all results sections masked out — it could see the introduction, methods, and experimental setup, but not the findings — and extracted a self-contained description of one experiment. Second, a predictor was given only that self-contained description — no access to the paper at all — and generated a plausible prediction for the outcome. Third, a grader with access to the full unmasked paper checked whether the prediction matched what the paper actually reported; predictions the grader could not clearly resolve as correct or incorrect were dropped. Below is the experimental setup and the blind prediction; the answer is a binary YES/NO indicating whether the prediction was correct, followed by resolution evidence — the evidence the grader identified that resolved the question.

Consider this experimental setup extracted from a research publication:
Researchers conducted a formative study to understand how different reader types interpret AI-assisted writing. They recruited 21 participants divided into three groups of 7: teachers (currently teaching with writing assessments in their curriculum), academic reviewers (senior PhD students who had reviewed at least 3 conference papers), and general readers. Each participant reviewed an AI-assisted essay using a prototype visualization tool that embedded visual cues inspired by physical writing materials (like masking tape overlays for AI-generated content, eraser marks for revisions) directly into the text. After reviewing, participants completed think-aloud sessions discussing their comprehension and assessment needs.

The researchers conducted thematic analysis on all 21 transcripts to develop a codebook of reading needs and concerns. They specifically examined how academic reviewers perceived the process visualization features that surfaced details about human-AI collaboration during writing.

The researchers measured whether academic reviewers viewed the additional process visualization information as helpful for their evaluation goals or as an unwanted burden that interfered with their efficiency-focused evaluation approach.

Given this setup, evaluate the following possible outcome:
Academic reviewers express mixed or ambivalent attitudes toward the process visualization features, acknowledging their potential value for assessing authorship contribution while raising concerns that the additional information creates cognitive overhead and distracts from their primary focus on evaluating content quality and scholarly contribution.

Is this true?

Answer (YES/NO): YES